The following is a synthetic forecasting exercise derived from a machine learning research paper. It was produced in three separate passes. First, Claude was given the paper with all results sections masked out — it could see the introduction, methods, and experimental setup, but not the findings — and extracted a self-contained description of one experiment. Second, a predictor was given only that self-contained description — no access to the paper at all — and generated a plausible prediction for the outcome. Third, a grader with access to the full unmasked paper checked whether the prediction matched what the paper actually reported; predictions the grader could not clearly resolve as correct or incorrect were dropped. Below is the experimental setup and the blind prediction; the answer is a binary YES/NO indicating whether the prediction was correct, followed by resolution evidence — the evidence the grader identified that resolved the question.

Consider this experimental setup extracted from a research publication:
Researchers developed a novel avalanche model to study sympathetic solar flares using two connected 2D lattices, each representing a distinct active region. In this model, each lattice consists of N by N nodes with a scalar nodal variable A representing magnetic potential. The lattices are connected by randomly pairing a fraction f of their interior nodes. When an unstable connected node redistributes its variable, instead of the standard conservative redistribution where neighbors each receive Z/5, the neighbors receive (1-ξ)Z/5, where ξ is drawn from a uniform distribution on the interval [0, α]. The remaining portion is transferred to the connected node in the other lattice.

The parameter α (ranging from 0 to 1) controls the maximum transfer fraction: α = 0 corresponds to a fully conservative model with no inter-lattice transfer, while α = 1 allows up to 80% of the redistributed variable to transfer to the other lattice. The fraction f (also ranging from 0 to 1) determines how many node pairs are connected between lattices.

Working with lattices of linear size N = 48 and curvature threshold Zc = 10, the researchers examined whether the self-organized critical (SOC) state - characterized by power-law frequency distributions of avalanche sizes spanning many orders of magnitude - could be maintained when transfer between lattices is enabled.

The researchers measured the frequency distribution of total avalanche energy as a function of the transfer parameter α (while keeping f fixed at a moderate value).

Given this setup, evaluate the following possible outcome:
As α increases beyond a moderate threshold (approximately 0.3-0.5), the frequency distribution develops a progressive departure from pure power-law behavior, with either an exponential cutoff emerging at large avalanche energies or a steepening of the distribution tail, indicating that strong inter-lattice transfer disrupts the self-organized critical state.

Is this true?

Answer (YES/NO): NO